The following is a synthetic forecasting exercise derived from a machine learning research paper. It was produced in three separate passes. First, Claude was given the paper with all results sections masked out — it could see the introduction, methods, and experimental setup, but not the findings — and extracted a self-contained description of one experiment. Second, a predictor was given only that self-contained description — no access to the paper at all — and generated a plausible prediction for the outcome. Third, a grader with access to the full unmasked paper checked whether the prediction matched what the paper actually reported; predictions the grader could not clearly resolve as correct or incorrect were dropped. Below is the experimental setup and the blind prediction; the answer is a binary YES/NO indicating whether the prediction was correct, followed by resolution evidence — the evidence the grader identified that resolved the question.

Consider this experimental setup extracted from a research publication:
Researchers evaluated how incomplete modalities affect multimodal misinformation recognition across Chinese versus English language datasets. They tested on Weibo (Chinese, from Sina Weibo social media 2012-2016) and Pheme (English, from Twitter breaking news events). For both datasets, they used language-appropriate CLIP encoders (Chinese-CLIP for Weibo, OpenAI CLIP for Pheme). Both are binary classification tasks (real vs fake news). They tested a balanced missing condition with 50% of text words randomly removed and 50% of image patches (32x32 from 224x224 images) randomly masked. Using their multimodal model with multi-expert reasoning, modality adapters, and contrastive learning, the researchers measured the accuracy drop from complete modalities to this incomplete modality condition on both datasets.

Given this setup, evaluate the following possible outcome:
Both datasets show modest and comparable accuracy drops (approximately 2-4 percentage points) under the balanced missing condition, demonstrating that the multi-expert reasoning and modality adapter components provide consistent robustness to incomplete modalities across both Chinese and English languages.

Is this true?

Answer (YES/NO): NO